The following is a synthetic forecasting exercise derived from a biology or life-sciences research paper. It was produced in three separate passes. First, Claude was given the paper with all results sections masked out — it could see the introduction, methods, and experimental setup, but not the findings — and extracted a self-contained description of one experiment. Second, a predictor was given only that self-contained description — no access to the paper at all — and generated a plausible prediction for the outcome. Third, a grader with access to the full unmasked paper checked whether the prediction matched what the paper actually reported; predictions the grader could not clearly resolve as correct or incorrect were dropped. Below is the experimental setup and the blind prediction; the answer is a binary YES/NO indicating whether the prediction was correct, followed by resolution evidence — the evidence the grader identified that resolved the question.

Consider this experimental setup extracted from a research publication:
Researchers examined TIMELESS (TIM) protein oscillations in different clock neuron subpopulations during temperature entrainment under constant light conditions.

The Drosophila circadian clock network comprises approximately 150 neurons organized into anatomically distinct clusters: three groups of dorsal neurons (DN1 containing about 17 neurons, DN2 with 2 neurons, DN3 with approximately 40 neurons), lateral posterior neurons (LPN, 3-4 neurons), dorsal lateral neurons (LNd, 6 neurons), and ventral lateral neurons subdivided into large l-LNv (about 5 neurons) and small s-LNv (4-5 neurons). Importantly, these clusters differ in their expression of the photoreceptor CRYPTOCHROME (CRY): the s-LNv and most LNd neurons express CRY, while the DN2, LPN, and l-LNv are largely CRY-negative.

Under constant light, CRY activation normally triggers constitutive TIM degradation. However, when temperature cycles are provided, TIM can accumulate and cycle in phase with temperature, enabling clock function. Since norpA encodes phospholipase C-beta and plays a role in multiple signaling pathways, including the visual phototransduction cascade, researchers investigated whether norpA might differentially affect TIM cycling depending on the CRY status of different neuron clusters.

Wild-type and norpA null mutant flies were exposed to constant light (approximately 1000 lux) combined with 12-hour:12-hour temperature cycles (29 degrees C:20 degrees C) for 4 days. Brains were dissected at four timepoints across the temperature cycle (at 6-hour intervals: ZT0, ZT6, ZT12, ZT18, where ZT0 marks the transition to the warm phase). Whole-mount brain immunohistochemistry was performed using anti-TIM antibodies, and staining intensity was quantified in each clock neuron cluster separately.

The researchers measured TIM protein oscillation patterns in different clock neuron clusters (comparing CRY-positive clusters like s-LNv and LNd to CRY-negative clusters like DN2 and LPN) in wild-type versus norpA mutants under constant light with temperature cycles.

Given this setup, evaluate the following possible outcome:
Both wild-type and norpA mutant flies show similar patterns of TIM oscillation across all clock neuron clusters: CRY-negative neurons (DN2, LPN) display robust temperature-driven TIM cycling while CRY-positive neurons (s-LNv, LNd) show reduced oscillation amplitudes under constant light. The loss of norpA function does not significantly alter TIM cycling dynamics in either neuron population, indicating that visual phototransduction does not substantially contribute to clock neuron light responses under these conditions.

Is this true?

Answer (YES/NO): NO